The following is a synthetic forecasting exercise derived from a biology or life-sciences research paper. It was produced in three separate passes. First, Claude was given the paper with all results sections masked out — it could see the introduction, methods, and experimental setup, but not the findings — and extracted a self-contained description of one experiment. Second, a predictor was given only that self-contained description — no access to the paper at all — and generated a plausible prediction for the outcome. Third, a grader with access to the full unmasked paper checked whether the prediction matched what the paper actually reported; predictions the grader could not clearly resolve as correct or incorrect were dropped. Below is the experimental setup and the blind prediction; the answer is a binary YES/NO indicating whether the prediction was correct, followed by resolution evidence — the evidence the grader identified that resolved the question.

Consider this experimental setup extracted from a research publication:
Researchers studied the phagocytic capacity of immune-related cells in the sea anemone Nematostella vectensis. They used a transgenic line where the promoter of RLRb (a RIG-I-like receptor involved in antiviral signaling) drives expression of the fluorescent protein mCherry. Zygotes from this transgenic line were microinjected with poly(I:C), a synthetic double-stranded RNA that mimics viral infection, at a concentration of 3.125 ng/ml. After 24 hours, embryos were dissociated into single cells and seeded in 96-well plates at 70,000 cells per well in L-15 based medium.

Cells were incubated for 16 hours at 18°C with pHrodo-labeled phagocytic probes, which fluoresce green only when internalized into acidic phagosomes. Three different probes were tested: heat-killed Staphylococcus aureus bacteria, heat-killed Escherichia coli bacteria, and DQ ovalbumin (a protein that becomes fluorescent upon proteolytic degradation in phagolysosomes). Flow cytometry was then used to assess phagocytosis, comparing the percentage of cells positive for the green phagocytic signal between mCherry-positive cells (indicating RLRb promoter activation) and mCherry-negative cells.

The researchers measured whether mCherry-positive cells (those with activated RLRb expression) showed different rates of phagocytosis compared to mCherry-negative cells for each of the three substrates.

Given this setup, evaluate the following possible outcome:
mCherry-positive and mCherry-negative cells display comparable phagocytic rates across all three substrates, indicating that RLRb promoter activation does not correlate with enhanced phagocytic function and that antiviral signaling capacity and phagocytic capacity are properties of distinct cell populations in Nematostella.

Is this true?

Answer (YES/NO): NO